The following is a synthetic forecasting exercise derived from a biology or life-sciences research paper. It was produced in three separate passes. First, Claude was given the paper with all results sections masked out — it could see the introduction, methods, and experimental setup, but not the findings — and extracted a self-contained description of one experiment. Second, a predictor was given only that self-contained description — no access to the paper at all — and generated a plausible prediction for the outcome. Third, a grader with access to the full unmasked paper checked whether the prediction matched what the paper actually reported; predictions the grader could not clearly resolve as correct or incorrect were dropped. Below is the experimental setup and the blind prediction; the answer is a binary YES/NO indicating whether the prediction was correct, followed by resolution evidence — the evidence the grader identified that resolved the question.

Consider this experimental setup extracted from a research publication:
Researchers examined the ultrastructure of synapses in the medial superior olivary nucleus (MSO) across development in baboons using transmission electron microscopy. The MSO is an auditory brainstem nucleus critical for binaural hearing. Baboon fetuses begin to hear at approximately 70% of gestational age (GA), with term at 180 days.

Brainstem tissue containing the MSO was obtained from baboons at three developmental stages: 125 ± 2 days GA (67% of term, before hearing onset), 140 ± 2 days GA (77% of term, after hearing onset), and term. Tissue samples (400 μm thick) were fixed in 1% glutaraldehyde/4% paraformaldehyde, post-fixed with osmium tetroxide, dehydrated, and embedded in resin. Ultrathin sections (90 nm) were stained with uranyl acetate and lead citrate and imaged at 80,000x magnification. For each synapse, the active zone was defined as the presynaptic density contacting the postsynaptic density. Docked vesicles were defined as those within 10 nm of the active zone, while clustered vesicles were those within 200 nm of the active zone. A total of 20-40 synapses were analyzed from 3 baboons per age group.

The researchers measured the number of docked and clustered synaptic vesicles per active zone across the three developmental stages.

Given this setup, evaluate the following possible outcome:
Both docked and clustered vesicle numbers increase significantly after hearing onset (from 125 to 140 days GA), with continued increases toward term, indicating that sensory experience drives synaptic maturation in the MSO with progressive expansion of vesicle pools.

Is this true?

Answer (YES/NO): NO